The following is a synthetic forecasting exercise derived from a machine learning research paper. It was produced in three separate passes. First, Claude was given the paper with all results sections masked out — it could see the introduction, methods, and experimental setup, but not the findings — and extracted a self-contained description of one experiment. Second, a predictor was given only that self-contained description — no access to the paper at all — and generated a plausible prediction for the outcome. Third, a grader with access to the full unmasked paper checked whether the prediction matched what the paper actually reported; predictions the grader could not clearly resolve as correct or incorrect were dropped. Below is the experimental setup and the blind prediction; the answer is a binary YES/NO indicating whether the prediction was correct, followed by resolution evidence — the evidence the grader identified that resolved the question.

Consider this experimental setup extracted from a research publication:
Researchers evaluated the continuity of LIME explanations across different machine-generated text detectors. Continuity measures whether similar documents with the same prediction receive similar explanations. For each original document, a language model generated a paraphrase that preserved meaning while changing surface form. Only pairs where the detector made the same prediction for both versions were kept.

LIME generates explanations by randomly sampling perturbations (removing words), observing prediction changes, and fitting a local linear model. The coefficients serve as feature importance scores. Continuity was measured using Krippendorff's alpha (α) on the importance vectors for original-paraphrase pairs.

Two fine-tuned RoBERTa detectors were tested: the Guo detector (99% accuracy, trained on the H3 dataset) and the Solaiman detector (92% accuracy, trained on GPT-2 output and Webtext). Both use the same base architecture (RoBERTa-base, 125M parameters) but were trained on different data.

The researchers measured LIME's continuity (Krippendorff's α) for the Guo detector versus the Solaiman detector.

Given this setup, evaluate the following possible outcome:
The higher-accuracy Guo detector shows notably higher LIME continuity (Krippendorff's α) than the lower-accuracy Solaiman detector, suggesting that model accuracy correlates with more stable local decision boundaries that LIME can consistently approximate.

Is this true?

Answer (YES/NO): NO